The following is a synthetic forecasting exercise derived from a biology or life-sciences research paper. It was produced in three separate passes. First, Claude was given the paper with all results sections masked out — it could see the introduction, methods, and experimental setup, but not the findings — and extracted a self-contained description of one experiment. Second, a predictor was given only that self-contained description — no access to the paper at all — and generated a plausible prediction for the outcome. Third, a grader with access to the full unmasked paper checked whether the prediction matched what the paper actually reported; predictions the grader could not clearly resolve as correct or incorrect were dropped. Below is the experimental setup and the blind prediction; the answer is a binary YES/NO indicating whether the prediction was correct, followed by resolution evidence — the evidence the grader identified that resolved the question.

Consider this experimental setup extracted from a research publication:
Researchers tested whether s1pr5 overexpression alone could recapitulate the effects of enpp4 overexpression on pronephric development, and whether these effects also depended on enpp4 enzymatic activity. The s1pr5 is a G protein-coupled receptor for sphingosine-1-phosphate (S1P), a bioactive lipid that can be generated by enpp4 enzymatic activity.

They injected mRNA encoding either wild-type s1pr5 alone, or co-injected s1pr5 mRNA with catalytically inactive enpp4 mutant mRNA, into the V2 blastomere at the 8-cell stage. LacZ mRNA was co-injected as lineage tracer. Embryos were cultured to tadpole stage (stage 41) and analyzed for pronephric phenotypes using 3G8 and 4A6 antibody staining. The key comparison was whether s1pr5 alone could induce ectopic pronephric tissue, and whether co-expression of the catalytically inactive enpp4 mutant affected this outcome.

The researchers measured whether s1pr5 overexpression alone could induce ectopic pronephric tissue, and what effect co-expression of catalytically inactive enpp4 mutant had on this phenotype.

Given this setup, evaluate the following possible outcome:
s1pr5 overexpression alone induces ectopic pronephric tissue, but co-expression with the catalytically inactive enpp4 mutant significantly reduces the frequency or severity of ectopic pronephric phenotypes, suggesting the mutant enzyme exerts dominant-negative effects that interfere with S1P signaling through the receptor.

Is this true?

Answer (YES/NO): NO